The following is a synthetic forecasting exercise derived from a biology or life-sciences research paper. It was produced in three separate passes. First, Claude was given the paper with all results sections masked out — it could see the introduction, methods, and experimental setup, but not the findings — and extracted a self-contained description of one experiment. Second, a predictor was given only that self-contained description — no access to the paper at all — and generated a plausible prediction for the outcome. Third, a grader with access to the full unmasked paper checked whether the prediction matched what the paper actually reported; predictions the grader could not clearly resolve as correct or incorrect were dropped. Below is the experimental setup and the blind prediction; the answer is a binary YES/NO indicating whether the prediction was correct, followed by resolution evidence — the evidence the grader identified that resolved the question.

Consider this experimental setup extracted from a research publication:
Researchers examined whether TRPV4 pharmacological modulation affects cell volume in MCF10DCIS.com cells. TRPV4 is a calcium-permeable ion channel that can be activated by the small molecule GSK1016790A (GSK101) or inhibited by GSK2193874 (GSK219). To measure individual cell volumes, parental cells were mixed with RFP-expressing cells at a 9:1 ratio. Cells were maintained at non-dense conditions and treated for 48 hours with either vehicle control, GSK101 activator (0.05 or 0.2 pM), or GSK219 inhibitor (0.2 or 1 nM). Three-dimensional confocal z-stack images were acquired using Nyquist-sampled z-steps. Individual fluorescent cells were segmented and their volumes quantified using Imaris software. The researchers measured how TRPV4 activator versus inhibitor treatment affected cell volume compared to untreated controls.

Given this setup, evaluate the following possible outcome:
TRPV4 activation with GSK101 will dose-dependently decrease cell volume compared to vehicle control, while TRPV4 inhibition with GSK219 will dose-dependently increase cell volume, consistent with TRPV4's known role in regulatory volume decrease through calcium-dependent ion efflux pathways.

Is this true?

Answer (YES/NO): NO